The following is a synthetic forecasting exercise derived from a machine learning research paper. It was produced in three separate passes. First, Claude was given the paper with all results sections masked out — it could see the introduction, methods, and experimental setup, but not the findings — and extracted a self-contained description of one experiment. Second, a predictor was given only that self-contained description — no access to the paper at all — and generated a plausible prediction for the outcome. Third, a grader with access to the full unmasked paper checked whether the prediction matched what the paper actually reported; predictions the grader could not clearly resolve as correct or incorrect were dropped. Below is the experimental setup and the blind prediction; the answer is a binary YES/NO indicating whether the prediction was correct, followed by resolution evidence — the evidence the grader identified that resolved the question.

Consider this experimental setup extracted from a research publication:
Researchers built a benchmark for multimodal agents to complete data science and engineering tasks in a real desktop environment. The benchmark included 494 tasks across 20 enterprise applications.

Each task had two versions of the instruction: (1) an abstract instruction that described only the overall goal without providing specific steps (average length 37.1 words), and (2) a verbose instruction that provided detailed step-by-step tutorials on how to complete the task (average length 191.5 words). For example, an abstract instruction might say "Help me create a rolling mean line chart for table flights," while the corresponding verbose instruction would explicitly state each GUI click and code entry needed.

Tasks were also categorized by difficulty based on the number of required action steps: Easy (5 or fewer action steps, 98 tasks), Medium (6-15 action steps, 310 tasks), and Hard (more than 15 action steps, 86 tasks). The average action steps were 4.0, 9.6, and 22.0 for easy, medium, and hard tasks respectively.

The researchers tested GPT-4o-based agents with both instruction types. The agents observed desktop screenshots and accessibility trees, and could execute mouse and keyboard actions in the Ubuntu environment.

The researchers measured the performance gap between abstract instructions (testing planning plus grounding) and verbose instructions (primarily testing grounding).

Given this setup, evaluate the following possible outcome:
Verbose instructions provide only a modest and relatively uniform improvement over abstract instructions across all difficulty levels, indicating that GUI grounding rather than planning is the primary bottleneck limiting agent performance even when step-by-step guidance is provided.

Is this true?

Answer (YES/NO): NO